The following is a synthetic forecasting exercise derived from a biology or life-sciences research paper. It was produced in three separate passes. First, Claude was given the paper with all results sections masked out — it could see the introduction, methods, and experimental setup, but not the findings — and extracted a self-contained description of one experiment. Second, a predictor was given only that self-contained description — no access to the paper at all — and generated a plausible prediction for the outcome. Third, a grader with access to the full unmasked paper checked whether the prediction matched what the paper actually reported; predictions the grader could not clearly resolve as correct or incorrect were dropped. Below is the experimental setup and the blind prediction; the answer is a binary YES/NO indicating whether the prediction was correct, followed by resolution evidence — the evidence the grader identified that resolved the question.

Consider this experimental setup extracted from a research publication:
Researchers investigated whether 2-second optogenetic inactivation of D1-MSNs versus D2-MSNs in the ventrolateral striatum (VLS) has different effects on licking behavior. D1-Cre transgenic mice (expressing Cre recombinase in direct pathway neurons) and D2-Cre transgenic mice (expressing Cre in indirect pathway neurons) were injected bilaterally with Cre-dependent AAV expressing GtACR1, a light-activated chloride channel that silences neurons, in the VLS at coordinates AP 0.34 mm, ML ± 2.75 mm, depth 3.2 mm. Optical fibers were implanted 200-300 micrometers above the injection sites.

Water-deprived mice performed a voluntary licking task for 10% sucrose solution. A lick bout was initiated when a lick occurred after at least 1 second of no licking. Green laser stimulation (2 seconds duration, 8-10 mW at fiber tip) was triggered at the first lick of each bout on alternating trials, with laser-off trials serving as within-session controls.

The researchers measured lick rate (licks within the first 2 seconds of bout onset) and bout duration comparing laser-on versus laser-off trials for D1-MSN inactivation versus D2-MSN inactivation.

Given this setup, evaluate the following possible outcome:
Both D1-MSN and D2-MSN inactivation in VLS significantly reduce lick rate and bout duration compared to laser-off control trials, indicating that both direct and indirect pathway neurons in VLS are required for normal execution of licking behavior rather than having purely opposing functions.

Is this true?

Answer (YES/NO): NO